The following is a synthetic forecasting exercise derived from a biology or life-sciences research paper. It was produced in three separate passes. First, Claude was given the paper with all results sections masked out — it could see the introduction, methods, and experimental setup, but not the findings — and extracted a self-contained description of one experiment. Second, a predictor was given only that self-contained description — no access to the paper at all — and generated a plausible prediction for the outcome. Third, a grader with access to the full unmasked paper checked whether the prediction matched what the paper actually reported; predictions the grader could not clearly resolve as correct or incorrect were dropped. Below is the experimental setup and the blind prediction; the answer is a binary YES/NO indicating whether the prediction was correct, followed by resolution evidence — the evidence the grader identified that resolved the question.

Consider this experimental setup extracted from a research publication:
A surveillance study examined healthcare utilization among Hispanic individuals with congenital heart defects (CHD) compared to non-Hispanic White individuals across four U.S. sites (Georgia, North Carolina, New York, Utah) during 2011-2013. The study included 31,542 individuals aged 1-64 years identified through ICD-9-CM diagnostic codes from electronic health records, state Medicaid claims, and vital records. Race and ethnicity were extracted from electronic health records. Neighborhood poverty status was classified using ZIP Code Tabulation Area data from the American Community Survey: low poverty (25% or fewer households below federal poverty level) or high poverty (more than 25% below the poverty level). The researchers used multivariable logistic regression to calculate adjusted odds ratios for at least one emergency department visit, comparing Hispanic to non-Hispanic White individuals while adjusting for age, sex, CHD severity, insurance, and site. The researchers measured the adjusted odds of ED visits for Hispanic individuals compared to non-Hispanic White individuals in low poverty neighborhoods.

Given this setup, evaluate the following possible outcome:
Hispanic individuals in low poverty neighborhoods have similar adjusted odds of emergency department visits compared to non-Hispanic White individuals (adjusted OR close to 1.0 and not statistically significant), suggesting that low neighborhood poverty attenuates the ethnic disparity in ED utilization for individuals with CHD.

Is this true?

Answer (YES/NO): NO